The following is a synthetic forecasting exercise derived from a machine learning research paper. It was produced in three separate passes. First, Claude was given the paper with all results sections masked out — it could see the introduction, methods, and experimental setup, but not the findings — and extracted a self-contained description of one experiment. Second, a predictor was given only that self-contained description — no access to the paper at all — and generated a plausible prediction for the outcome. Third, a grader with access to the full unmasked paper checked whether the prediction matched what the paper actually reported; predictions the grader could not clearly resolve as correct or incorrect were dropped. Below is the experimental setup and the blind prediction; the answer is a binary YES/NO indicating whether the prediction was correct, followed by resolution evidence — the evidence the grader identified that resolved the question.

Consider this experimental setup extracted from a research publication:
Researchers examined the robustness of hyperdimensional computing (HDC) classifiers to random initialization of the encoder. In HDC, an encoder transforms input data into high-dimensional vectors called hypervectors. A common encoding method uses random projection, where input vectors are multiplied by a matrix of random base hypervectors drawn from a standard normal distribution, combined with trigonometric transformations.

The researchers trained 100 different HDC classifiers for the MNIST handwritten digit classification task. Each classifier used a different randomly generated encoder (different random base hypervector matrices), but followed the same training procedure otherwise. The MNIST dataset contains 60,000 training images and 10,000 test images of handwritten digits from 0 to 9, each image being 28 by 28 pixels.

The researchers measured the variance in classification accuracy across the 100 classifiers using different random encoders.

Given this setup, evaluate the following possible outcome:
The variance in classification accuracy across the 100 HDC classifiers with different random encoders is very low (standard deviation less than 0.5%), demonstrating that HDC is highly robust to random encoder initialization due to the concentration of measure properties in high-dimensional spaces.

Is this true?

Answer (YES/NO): YES